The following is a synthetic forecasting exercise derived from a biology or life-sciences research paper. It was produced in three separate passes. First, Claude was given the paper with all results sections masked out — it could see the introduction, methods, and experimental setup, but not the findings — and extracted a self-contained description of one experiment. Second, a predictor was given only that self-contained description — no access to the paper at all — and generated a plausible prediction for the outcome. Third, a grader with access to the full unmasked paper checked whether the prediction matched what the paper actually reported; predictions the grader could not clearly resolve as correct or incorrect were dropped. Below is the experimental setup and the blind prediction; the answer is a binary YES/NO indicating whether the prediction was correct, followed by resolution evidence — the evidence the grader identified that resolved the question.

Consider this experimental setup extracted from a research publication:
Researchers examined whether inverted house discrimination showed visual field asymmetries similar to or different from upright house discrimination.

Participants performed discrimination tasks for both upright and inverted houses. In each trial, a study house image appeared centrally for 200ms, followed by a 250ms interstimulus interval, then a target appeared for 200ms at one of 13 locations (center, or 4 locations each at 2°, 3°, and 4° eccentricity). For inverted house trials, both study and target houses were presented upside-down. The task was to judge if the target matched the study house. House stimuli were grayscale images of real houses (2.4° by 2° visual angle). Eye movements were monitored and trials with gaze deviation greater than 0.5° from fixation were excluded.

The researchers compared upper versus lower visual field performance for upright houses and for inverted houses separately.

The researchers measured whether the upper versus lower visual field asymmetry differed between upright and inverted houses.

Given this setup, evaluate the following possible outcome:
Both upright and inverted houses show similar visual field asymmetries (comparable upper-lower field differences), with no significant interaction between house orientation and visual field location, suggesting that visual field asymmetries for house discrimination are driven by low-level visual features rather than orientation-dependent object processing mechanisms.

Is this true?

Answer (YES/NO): NO